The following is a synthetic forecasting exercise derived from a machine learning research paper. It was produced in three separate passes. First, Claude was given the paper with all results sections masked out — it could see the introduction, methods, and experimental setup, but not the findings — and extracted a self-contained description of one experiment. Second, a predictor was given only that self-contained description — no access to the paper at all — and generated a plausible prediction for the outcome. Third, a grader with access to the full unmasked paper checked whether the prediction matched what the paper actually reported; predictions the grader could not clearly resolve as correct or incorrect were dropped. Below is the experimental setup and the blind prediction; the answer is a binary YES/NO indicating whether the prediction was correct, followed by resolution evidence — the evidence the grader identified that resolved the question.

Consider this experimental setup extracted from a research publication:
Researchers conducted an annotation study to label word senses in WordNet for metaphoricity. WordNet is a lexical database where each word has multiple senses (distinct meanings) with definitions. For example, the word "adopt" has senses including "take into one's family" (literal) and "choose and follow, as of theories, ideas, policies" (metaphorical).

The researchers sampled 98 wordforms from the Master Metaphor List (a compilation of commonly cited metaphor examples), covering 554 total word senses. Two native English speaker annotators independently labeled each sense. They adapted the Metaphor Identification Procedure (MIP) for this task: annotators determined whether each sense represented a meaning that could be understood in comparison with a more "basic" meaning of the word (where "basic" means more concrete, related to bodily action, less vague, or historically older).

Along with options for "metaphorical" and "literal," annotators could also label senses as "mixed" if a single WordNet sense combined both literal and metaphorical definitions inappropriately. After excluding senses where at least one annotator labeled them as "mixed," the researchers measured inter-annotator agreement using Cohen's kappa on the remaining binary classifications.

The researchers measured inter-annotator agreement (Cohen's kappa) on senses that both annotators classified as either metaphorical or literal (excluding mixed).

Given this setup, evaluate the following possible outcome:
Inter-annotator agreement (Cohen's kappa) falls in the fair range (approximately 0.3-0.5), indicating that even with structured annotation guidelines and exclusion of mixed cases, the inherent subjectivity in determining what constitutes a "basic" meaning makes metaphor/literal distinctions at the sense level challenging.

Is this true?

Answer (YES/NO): NO